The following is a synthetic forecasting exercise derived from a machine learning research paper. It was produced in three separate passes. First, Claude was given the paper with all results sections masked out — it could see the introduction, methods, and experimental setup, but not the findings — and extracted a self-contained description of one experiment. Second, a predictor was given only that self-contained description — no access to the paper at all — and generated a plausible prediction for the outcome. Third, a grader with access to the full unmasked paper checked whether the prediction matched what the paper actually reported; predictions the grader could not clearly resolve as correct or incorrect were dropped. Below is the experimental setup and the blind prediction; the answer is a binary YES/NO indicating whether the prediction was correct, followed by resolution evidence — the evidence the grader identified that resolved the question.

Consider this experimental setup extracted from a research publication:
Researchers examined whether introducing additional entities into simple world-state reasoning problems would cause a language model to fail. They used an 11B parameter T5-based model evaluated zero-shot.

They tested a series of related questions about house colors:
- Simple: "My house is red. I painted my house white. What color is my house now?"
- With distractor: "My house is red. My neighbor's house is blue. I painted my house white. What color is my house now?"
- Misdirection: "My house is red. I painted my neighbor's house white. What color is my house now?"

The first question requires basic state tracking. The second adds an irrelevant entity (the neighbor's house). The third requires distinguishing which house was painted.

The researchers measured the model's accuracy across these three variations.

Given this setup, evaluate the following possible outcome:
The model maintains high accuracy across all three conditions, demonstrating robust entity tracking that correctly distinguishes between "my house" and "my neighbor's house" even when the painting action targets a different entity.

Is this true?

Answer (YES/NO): NO